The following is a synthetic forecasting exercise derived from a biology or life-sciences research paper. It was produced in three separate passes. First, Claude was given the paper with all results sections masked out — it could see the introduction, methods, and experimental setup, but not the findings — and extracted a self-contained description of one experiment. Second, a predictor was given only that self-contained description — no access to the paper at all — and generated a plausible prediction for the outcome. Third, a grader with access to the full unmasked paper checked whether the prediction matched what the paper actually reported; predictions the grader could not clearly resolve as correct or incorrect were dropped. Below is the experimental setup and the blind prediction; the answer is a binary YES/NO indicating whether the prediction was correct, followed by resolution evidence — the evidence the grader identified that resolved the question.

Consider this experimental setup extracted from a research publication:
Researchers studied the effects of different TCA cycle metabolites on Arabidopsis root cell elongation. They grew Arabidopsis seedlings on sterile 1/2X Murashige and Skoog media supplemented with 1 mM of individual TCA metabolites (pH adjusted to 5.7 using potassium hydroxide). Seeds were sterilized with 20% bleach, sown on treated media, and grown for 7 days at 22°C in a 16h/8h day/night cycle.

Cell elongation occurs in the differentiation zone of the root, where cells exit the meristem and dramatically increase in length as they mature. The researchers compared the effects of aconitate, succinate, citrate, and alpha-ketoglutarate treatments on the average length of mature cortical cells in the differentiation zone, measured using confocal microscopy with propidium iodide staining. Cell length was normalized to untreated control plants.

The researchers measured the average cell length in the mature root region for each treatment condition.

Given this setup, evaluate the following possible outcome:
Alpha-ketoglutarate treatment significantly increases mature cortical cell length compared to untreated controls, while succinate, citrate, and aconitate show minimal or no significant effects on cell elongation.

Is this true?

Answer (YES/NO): NO